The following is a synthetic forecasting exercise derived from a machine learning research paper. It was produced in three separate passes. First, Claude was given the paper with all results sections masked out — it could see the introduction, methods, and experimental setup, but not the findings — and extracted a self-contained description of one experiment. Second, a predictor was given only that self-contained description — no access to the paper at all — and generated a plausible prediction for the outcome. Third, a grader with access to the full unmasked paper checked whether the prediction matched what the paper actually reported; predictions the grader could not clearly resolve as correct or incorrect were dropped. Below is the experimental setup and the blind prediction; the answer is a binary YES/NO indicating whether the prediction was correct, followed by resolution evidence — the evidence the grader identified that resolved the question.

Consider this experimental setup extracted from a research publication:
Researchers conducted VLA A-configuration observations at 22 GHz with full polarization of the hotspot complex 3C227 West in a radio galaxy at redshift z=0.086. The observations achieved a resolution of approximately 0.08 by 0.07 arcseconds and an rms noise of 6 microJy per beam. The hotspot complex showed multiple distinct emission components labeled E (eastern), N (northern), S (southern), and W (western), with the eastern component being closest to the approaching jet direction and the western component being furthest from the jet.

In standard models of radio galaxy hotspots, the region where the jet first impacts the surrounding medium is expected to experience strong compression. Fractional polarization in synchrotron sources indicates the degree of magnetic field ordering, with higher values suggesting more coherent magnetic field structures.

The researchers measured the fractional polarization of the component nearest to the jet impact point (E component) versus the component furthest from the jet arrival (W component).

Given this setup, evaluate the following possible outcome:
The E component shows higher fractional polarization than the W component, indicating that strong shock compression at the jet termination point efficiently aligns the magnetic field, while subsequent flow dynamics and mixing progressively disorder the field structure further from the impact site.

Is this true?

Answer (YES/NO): NO